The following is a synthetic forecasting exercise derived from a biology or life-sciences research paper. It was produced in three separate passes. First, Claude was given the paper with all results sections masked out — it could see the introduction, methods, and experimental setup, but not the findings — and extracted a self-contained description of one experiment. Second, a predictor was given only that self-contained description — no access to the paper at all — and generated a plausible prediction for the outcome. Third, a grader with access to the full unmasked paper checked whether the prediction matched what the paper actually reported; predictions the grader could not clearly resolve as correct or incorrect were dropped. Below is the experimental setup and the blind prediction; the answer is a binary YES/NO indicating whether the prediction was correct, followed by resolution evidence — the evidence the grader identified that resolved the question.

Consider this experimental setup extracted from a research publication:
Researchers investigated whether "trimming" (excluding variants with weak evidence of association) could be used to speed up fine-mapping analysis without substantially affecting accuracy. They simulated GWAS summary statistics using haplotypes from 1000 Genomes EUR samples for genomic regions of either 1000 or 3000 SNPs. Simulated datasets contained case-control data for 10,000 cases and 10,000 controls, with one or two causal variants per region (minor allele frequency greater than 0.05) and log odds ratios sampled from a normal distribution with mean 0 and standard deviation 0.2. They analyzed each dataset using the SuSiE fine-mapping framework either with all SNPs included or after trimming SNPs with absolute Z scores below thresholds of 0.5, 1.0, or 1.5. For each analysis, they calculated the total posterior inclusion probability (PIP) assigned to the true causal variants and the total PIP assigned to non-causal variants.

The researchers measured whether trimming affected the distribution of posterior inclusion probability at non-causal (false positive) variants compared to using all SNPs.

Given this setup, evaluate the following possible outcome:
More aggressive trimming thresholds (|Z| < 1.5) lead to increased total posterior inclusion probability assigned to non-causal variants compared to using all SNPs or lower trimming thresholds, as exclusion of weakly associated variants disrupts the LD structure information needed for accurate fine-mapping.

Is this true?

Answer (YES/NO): YES